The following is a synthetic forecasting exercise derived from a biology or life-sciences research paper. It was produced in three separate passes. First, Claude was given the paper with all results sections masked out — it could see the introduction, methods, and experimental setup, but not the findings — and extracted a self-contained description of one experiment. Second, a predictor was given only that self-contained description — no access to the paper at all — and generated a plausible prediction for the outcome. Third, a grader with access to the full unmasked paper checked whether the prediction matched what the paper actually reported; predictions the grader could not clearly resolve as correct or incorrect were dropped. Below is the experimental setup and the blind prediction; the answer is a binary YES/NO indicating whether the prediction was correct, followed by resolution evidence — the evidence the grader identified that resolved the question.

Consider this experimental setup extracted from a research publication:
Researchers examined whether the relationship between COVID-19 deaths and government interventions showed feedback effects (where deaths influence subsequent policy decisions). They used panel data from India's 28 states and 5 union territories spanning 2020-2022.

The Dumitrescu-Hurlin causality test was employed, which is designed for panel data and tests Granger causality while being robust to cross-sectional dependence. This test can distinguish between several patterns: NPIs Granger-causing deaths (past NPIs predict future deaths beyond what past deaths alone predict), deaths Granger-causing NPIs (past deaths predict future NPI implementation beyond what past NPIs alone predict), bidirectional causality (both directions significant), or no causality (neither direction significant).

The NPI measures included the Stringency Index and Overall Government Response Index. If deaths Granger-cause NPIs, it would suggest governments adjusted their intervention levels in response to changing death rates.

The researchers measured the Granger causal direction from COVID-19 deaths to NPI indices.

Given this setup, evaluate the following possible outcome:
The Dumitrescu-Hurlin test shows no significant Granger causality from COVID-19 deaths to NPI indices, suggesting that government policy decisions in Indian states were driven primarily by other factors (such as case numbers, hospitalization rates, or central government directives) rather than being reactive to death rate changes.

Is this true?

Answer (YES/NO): NO